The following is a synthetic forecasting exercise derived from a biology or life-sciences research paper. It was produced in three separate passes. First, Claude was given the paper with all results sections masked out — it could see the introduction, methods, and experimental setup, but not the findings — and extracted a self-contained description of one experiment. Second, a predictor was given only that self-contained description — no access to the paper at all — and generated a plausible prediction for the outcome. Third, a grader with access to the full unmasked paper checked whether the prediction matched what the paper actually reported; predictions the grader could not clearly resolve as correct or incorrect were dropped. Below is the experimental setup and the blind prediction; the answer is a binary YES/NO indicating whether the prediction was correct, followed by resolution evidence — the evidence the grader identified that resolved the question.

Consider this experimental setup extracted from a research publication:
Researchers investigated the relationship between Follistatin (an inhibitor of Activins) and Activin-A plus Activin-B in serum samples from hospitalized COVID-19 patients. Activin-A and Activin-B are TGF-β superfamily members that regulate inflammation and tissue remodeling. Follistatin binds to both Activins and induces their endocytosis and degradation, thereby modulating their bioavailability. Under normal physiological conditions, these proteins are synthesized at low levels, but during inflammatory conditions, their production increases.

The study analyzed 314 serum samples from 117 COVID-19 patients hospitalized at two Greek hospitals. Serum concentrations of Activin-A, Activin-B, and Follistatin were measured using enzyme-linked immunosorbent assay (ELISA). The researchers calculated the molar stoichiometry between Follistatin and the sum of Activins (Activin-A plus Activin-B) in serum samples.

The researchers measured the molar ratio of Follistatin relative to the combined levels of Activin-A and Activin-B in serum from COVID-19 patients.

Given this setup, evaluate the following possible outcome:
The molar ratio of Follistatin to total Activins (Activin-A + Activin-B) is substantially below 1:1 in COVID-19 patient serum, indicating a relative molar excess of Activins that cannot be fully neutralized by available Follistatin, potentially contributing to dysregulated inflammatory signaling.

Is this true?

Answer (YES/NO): NO